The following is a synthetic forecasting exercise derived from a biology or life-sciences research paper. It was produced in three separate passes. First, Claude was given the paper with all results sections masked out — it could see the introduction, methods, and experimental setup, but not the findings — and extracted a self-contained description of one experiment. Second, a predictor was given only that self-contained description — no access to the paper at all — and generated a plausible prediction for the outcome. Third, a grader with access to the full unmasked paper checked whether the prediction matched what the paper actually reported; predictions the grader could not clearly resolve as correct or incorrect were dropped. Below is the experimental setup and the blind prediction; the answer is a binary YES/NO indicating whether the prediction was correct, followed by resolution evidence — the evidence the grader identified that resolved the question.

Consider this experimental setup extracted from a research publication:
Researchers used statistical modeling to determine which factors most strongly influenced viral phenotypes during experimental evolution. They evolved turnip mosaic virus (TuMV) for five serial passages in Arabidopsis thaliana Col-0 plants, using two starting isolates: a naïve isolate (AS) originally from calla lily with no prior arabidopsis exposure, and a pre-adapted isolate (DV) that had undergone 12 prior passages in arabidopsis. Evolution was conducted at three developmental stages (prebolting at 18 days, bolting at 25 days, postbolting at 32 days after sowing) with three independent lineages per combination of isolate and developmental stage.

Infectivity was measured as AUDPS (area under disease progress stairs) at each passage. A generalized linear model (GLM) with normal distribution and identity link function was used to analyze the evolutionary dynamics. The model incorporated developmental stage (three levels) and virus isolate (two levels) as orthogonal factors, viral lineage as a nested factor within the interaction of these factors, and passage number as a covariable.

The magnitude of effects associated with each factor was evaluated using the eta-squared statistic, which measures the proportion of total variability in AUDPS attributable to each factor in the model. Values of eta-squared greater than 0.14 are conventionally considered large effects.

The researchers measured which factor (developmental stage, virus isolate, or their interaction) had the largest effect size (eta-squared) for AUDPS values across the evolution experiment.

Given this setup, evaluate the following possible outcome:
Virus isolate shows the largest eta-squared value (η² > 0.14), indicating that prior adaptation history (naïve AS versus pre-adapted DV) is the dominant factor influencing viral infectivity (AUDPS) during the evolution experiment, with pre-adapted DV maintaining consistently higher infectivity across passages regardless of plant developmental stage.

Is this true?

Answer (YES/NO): NO